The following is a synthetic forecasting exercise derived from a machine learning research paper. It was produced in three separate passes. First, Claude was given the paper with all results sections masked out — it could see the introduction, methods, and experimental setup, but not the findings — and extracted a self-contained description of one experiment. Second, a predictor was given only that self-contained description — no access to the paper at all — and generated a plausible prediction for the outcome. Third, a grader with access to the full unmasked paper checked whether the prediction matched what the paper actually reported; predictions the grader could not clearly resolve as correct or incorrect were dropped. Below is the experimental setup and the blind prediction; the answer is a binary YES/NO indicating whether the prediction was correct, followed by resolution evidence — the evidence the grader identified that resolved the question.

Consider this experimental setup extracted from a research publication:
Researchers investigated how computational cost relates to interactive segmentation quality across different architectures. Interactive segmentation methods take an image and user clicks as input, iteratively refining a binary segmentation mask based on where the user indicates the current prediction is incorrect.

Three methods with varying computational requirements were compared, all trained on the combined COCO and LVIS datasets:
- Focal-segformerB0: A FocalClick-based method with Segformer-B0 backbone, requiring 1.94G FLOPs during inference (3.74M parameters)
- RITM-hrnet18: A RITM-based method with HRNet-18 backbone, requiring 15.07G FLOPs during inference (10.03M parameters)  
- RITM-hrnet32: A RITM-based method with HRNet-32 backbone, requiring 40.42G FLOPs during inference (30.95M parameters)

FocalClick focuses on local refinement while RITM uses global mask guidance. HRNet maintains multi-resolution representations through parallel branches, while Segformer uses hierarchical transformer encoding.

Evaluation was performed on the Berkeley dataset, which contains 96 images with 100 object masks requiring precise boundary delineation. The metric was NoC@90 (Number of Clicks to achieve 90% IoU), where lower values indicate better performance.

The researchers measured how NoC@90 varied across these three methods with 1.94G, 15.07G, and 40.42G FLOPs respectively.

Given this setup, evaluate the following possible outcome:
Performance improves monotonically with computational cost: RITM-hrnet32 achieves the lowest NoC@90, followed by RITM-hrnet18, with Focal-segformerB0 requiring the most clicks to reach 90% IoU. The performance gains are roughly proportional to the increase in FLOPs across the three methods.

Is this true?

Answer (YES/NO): NO